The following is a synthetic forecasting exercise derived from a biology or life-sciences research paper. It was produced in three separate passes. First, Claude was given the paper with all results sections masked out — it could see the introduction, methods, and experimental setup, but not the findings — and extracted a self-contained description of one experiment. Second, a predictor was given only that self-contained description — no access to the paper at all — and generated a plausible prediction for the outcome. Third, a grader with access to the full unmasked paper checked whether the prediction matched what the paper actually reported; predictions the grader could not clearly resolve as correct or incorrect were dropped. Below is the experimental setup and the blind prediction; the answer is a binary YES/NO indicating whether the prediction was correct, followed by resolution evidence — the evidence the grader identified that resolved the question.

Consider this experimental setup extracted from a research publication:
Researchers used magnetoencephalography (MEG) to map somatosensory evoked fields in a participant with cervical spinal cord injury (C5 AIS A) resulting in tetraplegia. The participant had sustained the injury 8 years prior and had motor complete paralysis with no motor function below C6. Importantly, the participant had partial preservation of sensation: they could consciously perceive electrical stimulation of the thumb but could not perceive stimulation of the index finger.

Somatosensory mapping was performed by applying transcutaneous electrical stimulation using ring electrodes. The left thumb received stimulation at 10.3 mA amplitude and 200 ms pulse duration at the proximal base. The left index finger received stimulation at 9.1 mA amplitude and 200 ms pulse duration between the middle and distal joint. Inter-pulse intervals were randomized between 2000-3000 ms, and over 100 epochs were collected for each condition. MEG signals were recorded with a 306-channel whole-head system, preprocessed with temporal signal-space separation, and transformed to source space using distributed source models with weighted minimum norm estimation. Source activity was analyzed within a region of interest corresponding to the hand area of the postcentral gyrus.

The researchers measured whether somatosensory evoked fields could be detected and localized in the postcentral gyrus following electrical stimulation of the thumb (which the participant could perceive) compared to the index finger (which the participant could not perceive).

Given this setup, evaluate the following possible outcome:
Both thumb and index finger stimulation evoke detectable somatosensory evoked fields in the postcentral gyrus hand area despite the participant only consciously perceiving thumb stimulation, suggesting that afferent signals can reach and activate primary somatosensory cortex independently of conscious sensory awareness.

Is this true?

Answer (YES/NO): YES